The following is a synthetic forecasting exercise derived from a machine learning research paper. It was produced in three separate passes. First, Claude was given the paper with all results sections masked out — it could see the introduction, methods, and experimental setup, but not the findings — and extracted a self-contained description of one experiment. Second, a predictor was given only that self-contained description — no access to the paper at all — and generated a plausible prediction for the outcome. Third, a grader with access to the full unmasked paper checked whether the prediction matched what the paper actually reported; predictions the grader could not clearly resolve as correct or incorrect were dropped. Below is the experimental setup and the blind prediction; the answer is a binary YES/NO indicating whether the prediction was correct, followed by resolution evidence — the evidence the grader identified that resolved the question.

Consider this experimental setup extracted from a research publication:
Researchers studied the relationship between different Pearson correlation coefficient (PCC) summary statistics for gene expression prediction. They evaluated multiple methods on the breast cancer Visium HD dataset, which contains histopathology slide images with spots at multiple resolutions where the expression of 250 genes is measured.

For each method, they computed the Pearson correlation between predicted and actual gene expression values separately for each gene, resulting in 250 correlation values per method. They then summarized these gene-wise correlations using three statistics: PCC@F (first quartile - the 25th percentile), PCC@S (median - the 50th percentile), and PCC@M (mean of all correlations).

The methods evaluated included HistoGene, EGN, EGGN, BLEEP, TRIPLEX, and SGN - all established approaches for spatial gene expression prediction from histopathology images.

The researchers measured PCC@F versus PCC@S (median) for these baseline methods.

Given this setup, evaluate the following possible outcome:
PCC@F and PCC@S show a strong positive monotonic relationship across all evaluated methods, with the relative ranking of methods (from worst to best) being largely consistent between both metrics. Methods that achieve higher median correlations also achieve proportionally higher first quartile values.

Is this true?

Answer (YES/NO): YES